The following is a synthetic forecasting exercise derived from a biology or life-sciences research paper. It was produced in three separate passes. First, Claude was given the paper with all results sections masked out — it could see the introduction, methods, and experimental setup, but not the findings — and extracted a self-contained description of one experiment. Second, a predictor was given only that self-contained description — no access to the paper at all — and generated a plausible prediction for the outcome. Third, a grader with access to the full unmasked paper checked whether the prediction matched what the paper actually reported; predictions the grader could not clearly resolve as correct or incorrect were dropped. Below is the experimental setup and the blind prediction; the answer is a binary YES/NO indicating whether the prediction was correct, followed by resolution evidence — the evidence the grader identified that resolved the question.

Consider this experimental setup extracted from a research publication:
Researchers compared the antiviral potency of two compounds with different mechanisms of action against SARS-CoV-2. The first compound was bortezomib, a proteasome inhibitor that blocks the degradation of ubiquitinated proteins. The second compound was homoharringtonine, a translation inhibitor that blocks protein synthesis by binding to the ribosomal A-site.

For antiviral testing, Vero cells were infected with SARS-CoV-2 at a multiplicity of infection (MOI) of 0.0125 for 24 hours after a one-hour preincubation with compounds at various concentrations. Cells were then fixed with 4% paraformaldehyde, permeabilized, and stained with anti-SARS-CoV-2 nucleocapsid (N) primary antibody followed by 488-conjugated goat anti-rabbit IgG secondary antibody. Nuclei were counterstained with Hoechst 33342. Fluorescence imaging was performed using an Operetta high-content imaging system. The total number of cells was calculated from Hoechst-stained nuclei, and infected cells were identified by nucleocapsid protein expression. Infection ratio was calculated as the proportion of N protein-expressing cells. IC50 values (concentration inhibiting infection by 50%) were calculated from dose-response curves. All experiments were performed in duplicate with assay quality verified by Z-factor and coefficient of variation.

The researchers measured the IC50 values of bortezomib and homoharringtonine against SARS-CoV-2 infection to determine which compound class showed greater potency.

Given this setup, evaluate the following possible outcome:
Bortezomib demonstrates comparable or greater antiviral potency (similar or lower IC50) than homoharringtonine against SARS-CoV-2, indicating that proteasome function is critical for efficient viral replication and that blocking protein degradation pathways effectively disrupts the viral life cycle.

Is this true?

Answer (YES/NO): NO